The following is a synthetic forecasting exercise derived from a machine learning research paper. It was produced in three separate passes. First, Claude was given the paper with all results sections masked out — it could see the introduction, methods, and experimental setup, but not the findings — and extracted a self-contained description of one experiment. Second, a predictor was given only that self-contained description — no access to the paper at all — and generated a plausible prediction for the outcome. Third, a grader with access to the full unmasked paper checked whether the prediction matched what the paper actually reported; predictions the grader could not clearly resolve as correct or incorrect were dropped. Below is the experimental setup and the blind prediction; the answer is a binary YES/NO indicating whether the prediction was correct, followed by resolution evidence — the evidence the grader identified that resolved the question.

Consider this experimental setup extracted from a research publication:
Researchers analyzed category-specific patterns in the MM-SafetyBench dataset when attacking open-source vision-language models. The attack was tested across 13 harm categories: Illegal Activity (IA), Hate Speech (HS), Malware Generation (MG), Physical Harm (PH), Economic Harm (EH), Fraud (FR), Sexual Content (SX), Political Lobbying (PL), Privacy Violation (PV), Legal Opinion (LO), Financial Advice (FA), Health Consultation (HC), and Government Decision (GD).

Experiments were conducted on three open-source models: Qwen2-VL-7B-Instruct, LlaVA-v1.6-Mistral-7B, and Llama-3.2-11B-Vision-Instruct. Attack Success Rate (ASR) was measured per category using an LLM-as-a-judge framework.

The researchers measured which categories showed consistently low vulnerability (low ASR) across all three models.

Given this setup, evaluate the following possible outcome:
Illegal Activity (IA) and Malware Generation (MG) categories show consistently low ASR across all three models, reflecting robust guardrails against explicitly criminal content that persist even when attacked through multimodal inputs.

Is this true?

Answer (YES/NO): NO